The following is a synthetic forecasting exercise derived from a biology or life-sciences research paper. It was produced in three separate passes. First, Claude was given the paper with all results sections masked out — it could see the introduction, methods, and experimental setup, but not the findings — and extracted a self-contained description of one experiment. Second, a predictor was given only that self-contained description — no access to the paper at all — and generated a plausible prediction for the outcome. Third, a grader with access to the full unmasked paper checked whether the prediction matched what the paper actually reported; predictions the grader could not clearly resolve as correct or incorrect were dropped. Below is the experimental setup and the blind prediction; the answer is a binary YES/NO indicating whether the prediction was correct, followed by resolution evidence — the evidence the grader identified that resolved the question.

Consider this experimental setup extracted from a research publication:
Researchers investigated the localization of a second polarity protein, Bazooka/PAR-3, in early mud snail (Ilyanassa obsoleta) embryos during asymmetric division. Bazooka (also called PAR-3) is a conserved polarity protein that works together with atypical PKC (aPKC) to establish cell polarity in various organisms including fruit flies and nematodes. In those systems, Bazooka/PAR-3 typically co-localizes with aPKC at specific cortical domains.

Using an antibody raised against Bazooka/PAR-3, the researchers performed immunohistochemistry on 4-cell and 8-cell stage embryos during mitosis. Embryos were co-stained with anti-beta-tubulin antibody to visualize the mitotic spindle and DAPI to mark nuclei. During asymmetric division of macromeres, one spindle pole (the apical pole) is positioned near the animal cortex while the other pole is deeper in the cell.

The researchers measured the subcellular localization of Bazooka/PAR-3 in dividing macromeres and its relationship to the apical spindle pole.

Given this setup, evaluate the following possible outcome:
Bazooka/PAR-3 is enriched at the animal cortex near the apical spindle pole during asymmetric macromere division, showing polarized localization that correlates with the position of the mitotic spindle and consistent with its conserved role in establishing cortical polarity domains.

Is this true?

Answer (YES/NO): YES